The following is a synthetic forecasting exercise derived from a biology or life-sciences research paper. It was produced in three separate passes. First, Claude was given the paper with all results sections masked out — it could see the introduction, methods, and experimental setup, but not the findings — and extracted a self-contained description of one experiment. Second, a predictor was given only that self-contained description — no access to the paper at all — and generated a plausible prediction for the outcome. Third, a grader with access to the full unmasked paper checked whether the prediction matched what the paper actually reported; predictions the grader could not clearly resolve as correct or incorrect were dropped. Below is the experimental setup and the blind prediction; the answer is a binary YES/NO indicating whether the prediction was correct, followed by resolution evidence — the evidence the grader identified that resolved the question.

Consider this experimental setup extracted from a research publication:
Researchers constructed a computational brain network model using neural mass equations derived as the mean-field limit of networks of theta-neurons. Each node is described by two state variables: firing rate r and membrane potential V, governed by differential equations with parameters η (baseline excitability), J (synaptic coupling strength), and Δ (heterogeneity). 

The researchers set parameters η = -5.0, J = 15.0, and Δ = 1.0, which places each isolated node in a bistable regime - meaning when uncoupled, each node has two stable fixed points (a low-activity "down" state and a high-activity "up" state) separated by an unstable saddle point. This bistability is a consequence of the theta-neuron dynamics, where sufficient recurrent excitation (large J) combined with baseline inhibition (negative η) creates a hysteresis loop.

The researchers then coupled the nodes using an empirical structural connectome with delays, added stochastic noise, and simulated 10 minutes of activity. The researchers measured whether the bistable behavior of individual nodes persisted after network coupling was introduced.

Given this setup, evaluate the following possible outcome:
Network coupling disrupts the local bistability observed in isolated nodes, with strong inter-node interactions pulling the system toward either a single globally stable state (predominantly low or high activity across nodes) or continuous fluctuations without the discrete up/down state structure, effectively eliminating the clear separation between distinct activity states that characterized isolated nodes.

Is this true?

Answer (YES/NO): NO